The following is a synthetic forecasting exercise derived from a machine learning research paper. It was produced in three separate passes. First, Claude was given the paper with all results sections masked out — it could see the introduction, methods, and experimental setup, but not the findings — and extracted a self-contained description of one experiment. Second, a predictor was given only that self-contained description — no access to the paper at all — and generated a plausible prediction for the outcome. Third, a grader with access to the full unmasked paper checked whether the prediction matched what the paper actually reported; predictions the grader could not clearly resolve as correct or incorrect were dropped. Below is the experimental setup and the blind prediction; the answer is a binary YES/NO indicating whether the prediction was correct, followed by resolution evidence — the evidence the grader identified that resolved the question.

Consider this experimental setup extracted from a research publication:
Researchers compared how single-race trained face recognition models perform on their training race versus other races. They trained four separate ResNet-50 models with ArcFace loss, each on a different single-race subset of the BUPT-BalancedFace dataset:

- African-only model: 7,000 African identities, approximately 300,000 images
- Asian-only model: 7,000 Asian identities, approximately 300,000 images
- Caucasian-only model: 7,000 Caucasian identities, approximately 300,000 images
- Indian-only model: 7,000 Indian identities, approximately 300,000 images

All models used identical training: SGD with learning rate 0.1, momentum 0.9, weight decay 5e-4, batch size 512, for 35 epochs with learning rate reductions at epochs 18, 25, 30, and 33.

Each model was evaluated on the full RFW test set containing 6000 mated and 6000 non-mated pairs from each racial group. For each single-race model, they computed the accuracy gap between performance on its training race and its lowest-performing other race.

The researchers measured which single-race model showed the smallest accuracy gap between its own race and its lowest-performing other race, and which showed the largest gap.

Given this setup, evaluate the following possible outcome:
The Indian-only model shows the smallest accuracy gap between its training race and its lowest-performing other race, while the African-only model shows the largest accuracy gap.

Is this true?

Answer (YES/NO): NO